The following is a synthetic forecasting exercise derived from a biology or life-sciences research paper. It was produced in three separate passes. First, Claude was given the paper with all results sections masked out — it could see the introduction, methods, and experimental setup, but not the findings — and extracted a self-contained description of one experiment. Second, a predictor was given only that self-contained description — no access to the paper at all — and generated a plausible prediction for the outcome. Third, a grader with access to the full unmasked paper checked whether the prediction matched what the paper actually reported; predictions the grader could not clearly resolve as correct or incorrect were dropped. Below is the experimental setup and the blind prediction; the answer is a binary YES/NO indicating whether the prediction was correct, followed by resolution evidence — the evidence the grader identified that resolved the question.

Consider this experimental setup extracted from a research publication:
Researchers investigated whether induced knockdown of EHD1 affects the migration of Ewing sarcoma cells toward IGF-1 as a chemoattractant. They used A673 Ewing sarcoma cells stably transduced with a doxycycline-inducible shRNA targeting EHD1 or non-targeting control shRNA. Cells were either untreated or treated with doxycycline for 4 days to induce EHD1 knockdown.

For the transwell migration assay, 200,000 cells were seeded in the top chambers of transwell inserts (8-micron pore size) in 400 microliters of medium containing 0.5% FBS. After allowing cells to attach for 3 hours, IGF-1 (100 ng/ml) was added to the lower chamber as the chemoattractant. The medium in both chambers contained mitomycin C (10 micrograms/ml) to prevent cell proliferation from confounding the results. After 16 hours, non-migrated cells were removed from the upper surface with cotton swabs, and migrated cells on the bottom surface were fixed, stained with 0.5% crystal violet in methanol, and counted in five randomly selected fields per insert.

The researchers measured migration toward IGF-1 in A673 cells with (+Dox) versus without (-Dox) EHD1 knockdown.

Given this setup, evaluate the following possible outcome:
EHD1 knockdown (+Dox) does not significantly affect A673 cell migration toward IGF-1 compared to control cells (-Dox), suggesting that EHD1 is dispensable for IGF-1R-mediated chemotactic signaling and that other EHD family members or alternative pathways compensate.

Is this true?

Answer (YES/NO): NO